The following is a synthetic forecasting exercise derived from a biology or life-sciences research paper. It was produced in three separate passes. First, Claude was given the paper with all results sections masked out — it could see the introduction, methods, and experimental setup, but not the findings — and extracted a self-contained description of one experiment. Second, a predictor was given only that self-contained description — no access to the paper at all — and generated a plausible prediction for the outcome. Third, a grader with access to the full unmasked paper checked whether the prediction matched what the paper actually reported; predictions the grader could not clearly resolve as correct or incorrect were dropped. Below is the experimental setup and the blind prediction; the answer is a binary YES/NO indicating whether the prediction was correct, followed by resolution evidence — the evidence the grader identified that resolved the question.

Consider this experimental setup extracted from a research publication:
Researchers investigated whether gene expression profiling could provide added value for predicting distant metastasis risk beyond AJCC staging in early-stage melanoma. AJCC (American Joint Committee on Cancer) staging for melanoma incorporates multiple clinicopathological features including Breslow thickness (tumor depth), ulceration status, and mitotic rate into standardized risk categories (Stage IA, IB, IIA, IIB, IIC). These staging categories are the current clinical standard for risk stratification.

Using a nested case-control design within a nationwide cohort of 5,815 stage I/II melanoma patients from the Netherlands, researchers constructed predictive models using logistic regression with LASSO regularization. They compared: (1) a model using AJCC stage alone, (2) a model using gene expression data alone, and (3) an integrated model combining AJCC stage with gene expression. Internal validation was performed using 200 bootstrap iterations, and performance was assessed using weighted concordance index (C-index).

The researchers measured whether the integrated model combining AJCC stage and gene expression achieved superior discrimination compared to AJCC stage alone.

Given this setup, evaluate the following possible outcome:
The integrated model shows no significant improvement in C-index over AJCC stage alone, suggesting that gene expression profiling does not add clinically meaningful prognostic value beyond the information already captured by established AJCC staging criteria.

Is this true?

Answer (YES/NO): YES